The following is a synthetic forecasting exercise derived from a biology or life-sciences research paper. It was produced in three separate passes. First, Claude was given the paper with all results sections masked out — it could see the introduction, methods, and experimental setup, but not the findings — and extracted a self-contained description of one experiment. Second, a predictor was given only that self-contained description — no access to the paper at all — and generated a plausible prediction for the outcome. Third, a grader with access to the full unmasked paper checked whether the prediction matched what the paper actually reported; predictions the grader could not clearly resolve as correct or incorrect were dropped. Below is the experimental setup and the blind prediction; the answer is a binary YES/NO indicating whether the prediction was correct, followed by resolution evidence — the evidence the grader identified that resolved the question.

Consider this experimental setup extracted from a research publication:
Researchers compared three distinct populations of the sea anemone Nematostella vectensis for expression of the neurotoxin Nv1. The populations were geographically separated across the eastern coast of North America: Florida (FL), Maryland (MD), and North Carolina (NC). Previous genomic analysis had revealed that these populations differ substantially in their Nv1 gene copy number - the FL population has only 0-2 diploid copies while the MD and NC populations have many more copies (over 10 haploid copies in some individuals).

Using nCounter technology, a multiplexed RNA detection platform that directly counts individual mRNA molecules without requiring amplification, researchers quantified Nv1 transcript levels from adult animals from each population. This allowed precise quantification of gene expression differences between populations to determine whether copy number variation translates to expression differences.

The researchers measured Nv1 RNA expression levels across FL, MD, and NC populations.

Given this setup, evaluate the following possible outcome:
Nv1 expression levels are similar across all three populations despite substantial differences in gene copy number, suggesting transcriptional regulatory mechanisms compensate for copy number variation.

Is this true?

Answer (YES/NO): NO